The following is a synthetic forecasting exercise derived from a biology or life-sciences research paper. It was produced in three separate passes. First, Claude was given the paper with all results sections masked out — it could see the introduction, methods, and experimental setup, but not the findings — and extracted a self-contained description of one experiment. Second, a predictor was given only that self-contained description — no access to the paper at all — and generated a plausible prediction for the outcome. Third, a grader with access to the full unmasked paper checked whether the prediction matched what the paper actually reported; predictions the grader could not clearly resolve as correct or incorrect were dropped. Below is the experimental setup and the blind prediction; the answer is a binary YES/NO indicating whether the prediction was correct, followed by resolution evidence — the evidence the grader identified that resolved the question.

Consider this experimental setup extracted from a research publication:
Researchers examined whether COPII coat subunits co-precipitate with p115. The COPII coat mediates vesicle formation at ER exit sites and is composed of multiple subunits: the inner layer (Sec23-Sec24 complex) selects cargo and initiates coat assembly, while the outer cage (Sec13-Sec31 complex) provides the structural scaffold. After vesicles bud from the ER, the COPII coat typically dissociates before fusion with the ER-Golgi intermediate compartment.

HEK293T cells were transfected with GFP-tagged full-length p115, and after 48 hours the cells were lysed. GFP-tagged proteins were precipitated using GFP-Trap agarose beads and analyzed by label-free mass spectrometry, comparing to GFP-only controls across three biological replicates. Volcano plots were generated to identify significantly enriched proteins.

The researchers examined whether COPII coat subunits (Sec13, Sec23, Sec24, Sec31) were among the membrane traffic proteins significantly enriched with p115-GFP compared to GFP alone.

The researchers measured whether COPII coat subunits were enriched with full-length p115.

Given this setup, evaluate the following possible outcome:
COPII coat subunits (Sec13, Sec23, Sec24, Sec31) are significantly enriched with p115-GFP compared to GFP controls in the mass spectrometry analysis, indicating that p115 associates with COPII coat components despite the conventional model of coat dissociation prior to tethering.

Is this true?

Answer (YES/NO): NO